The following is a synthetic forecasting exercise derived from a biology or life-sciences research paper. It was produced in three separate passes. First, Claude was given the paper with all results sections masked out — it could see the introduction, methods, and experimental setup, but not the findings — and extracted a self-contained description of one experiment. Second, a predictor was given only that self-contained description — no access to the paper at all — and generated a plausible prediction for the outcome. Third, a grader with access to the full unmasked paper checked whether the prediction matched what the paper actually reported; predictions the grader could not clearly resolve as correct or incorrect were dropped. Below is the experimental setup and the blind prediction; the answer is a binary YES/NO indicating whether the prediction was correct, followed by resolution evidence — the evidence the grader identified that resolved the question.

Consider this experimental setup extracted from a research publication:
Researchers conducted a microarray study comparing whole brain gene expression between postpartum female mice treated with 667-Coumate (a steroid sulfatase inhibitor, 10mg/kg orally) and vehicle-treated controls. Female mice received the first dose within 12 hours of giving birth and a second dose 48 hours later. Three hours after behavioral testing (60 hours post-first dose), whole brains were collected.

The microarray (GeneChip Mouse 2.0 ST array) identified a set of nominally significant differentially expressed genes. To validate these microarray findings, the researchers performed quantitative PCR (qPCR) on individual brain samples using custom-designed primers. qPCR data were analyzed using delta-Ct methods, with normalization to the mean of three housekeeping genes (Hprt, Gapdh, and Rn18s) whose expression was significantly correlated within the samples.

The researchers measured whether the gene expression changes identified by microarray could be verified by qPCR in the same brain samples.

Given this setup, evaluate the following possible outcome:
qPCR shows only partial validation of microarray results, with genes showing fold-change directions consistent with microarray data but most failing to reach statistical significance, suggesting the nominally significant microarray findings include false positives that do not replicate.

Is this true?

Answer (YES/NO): YES